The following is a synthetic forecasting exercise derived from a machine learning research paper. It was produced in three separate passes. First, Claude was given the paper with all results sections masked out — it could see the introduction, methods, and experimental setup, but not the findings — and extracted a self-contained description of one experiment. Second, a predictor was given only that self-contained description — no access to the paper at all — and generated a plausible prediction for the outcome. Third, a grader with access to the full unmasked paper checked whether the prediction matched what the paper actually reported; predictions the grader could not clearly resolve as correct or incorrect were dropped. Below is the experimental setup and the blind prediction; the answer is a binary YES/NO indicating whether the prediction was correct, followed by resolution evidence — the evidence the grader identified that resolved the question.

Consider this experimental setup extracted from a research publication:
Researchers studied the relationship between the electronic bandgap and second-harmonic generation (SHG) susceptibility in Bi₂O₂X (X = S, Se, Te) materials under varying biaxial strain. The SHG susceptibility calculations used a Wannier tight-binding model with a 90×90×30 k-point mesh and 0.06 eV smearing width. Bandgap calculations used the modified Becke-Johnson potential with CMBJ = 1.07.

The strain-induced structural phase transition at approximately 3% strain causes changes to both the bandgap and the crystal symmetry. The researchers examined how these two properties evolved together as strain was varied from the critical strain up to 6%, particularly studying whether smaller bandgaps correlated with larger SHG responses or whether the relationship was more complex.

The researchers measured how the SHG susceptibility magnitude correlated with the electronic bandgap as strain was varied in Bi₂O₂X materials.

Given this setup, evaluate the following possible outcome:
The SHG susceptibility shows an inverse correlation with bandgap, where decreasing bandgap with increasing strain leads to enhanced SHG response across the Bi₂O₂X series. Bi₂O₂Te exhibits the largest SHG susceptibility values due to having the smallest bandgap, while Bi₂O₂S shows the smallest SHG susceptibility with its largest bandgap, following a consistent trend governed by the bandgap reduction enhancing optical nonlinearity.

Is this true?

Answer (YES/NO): NO